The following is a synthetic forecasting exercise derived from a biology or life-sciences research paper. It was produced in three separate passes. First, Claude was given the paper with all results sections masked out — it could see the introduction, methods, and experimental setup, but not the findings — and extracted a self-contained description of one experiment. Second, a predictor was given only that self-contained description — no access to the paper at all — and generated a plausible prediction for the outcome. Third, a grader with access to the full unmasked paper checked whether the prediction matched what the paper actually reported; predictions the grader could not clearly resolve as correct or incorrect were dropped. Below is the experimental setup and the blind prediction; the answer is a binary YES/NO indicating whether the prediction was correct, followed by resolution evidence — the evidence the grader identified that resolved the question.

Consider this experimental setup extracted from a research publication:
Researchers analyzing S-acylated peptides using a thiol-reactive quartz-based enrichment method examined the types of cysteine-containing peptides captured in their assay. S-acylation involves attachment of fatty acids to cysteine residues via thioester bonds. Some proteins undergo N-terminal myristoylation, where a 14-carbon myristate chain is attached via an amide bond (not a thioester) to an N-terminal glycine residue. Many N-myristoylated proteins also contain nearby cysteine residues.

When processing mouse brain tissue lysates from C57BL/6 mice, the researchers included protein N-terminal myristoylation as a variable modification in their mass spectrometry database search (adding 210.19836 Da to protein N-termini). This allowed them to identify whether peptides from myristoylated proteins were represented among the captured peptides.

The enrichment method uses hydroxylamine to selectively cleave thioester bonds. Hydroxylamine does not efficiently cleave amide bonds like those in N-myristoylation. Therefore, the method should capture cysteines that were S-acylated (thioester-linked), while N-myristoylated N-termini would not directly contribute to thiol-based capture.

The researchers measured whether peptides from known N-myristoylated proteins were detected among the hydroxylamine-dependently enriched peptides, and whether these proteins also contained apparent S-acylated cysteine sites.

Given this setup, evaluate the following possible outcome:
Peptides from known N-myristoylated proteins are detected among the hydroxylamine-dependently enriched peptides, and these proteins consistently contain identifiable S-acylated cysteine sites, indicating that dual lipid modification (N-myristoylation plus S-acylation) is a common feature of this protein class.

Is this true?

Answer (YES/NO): NO